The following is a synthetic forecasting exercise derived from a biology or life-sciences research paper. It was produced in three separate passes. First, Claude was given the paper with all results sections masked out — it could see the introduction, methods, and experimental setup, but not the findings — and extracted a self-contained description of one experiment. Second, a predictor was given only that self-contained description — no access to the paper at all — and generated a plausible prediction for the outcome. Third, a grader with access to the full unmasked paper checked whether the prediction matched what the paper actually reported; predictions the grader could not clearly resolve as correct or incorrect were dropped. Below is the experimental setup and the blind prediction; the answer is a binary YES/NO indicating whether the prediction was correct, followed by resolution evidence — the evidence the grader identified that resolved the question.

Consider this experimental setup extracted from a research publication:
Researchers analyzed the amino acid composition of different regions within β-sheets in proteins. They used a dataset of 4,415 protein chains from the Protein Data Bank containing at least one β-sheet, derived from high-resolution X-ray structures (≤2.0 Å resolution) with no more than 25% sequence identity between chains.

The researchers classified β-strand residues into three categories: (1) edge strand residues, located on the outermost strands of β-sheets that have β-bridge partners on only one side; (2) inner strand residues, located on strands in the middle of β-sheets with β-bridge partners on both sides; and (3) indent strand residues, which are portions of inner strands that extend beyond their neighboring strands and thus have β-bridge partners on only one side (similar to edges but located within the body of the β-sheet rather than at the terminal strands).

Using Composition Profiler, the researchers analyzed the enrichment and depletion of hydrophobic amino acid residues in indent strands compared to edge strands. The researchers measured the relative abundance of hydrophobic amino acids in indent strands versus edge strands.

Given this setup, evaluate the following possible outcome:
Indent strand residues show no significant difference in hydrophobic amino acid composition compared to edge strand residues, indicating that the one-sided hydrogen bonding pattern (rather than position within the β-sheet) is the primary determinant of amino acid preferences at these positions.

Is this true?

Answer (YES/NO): NO